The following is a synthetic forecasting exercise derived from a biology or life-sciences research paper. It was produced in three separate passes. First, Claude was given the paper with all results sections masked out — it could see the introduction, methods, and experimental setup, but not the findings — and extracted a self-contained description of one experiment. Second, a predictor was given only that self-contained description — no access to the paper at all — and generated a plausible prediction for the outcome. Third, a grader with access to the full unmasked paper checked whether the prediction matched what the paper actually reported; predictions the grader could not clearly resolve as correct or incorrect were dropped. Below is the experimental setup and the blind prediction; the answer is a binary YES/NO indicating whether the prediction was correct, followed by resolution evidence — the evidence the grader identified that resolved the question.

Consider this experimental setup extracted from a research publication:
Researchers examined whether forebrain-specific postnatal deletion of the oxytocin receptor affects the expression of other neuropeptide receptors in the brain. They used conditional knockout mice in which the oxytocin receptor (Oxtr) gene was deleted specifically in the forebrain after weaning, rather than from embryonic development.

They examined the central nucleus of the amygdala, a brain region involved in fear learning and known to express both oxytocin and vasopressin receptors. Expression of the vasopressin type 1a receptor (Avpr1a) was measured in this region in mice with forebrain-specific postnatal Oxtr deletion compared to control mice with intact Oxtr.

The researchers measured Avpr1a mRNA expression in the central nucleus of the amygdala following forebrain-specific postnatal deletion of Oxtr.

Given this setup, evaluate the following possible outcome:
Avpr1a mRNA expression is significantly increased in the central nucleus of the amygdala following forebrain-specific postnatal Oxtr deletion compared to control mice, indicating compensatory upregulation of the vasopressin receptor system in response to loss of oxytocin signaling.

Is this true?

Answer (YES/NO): NO